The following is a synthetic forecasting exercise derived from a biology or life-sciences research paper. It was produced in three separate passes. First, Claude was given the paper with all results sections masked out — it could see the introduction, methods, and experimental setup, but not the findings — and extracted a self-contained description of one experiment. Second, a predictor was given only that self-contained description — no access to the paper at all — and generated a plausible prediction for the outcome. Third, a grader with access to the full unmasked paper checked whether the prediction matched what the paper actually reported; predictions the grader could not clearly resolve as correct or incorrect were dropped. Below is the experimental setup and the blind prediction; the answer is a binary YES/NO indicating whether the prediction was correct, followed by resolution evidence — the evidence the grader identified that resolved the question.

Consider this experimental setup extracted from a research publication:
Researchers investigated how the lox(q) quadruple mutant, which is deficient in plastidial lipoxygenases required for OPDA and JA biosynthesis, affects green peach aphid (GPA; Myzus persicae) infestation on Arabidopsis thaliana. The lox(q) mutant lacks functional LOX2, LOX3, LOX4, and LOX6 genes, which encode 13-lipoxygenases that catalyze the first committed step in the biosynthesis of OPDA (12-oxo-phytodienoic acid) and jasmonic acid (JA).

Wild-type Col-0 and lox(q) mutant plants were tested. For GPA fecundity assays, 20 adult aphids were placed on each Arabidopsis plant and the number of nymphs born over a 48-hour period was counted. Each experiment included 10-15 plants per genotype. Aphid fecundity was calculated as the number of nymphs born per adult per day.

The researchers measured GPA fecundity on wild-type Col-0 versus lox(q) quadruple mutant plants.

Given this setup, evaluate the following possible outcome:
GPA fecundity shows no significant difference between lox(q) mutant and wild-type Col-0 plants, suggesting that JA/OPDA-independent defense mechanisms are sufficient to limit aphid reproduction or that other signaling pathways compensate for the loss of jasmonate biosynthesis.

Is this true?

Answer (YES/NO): NO